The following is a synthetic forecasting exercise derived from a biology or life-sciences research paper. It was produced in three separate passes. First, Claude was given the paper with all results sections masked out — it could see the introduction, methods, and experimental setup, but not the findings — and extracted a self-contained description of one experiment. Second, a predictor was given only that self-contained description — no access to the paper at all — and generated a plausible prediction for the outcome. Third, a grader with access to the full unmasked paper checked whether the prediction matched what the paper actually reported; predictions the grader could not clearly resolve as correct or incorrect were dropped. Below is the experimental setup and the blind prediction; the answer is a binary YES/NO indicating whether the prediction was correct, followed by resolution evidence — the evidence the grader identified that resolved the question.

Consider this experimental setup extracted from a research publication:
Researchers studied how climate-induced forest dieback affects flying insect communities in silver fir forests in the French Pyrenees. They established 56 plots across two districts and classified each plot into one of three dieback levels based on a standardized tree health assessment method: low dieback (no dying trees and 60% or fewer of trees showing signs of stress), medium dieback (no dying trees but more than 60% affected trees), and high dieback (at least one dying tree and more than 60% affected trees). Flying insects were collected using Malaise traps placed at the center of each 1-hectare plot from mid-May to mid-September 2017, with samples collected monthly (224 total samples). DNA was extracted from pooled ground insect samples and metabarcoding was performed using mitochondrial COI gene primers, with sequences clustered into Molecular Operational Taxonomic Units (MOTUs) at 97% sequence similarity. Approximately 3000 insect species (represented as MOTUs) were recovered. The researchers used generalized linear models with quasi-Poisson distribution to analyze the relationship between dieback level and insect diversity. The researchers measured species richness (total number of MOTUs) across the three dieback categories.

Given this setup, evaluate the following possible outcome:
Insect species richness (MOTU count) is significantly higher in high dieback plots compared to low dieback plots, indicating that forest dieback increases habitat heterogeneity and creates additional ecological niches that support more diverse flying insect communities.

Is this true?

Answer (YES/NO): NO